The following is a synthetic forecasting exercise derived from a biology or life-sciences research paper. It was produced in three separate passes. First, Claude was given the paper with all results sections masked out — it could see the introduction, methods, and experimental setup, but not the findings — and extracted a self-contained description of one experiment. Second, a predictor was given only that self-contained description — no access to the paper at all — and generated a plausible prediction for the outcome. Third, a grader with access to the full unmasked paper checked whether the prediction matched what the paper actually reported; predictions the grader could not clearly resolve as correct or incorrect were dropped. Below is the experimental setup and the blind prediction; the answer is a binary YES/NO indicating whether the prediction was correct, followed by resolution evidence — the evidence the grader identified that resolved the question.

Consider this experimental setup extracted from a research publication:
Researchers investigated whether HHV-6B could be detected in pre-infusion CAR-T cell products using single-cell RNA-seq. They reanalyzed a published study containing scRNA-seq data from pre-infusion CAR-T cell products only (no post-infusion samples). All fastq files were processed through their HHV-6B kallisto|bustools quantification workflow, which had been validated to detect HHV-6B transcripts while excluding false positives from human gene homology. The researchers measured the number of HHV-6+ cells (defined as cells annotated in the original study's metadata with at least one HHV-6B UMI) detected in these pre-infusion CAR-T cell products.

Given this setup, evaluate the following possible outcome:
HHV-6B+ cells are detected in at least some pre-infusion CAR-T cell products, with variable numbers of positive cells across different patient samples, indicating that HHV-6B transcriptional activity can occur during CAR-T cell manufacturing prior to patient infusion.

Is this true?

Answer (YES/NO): NO